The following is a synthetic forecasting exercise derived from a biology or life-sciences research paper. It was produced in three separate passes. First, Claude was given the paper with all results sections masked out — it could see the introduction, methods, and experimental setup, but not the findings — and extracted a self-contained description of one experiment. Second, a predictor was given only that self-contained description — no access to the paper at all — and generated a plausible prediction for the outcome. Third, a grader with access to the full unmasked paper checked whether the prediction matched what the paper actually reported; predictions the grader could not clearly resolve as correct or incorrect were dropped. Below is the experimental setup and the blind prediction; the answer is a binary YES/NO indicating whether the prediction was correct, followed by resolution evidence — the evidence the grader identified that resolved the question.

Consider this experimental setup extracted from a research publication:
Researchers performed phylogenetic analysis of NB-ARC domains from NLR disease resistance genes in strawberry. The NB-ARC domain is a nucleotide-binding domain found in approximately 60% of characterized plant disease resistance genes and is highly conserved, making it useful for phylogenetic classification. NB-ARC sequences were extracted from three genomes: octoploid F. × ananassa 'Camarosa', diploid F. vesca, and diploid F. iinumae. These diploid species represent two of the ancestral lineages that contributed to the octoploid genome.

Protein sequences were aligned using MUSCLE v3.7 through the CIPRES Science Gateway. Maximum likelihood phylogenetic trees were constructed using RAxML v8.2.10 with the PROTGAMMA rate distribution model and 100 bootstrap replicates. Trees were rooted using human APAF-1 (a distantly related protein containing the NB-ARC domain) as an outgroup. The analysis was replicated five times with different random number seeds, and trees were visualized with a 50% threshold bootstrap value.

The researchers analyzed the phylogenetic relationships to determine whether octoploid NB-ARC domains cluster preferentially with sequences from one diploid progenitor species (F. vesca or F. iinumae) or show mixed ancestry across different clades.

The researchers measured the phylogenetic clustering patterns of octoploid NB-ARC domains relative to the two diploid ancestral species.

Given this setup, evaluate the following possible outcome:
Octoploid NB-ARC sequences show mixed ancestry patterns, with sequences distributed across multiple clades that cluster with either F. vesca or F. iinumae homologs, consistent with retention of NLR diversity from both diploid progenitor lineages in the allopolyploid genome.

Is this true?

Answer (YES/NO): YES